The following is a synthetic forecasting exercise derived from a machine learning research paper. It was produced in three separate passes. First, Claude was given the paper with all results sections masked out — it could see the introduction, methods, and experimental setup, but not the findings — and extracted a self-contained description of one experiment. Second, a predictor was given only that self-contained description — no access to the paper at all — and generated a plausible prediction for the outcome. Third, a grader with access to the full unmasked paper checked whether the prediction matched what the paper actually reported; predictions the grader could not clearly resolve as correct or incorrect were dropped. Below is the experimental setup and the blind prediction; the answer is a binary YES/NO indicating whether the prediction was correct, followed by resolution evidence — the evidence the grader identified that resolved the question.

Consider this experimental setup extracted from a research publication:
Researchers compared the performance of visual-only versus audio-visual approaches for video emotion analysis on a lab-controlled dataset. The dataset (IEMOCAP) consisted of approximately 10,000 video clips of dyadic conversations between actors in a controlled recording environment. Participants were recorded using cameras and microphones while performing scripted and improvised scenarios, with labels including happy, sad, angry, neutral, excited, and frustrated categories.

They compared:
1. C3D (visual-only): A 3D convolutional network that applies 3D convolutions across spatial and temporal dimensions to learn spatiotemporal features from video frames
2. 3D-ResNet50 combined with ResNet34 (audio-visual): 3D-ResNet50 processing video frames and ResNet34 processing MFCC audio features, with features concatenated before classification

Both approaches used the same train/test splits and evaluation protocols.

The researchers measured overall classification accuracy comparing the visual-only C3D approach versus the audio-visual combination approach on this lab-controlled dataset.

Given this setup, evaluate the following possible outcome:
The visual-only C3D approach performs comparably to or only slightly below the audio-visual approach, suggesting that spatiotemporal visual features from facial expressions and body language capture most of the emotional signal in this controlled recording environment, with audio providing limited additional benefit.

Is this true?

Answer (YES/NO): NO